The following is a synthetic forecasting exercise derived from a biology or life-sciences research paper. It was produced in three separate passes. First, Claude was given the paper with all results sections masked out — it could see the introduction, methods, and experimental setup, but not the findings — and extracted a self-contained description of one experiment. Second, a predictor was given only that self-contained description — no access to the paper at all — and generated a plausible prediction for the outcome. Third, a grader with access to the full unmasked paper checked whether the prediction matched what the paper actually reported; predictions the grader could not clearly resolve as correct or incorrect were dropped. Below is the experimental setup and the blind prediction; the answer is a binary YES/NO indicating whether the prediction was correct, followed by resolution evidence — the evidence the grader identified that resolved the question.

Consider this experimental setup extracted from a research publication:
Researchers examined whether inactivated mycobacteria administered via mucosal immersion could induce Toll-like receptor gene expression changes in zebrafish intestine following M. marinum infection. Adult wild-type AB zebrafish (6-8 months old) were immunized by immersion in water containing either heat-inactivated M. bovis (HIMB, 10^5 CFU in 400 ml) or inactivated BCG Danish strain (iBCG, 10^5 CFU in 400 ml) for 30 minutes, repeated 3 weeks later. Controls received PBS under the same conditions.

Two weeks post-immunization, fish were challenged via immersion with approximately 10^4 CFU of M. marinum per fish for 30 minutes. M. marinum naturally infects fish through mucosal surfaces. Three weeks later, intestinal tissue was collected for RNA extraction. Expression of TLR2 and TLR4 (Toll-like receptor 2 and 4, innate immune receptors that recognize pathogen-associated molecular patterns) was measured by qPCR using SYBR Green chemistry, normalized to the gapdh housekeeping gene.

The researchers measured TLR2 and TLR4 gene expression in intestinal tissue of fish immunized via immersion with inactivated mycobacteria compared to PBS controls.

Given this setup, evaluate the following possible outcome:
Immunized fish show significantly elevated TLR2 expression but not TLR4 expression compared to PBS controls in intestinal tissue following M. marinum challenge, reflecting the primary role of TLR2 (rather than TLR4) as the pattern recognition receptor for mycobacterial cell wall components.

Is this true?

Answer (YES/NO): NO